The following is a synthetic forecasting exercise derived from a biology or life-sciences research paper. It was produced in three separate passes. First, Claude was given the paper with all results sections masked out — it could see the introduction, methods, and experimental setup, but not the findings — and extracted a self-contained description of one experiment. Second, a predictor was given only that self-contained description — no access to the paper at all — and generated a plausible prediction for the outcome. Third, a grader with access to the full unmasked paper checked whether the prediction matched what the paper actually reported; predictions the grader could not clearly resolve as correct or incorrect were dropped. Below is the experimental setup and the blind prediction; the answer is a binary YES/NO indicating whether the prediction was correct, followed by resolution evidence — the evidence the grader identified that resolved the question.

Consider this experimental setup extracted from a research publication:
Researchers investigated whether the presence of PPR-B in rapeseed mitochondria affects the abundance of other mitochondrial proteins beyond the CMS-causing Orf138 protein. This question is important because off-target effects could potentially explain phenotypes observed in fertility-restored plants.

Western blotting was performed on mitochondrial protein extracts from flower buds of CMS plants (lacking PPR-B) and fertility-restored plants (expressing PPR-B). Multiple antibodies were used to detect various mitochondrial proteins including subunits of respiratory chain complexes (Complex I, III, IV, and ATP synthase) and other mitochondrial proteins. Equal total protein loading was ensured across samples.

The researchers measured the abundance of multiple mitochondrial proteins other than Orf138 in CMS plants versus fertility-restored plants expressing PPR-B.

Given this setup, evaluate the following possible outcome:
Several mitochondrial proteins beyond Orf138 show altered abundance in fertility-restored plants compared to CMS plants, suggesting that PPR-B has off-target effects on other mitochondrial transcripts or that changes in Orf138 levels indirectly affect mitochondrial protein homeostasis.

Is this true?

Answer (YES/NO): NO